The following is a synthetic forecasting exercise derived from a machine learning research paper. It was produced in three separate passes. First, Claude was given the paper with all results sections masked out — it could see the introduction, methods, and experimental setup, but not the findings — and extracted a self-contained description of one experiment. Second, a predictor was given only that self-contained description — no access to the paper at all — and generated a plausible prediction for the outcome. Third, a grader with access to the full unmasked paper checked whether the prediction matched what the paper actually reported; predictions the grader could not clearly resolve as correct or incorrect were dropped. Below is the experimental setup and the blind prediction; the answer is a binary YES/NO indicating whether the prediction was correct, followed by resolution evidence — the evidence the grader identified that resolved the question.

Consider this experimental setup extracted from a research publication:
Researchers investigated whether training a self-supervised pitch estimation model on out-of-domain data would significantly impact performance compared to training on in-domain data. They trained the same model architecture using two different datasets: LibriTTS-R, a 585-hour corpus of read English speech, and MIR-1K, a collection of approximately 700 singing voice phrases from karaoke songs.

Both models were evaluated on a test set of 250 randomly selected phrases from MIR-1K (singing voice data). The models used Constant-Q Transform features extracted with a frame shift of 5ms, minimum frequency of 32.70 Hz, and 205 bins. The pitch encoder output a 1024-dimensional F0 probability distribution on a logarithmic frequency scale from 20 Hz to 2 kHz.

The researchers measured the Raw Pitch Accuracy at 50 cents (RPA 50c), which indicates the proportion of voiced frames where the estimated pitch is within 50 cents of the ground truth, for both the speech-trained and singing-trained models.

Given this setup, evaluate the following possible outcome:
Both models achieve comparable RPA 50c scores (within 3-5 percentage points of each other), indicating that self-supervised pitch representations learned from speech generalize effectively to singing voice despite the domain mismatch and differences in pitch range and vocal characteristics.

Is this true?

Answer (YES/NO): YES